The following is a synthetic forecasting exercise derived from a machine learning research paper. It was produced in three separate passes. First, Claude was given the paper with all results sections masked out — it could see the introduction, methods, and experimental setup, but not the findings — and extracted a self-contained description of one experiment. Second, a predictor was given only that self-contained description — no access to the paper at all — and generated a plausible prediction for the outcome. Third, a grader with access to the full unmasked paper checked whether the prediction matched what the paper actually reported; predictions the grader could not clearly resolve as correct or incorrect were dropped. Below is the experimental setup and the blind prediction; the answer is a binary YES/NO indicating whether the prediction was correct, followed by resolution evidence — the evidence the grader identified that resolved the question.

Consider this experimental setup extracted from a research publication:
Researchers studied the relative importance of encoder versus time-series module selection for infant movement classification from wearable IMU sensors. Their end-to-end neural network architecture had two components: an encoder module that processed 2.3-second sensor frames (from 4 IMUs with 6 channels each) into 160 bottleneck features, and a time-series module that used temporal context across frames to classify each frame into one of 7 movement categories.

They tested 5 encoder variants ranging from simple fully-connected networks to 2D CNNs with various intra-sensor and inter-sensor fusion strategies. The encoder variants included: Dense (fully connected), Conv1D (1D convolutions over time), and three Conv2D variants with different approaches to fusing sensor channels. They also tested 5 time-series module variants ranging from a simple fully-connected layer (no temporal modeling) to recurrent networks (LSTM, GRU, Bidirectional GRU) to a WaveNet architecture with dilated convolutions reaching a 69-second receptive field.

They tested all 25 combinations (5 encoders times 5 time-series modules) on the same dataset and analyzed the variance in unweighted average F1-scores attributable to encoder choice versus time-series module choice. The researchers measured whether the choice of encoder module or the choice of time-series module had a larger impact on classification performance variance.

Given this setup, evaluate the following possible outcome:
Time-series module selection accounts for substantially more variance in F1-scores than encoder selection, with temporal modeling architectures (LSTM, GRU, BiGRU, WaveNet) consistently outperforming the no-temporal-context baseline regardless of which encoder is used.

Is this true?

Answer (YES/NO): NO